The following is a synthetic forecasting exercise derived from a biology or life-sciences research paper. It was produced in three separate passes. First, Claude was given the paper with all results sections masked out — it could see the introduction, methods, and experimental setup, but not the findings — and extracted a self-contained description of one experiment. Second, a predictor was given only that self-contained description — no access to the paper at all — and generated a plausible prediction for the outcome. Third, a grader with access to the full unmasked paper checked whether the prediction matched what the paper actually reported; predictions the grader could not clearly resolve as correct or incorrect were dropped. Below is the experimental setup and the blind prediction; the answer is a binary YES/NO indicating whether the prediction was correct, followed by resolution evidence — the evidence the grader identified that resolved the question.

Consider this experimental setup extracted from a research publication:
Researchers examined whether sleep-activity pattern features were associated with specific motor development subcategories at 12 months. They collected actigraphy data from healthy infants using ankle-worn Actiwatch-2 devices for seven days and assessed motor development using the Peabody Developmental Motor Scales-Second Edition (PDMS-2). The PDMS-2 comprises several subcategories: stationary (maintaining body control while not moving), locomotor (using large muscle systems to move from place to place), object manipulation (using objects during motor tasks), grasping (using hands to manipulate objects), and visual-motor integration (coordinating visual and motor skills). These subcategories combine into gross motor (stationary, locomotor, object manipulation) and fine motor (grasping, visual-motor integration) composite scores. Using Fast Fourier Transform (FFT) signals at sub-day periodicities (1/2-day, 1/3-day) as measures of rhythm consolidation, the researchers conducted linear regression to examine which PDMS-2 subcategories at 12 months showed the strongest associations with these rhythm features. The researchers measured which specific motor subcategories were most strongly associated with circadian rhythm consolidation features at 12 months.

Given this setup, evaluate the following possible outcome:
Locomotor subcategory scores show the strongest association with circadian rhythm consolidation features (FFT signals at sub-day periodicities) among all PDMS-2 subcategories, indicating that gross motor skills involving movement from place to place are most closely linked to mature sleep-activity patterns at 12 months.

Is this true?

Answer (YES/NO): YES